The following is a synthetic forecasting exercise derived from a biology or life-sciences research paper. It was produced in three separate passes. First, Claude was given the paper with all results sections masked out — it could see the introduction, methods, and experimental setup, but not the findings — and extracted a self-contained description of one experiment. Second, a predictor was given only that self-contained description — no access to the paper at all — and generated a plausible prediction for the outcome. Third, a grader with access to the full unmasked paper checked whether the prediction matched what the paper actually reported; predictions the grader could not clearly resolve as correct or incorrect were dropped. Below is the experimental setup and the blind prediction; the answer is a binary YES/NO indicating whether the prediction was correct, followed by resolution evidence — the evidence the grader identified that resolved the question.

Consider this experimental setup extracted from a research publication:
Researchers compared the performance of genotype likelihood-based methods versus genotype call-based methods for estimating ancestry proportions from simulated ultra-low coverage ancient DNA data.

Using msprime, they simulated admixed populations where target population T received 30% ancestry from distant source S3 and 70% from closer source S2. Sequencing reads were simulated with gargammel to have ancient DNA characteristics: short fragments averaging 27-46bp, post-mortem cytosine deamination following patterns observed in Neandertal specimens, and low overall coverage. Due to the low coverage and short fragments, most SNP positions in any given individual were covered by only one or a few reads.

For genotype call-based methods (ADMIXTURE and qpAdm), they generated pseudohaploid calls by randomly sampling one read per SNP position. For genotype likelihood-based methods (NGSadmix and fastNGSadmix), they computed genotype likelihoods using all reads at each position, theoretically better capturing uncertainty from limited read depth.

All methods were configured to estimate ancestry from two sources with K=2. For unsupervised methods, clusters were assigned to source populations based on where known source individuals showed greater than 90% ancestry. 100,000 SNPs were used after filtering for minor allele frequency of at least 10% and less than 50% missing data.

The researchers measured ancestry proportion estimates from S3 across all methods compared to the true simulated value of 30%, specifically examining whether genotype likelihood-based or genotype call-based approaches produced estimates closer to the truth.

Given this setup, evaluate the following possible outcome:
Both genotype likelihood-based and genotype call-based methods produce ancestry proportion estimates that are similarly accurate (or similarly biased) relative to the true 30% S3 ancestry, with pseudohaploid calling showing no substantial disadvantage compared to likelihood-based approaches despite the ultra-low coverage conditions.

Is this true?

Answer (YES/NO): NO